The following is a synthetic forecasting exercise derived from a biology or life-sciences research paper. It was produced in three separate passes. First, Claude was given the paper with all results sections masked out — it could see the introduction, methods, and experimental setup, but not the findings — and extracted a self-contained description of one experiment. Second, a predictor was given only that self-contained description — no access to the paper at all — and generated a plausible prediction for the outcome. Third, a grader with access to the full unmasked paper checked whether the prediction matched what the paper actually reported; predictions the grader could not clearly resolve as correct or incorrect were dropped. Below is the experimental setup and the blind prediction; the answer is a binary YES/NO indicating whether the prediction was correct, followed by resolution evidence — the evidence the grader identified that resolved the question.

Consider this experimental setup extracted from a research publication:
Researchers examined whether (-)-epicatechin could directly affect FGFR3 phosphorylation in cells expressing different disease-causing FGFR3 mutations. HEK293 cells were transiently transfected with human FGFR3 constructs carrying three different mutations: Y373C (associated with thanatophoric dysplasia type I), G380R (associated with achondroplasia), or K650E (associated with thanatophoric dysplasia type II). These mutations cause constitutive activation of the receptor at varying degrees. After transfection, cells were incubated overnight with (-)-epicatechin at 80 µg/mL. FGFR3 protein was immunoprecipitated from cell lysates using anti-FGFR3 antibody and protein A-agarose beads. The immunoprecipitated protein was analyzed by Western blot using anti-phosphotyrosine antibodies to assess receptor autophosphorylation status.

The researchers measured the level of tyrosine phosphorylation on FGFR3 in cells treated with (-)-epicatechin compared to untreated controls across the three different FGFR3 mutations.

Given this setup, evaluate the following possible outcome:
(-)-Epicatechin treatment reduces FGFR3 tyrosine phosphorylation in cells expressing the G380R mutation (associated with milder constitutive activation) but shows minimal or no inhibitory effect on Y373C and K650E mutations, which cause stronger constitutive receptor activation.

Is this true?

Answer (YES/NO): NO